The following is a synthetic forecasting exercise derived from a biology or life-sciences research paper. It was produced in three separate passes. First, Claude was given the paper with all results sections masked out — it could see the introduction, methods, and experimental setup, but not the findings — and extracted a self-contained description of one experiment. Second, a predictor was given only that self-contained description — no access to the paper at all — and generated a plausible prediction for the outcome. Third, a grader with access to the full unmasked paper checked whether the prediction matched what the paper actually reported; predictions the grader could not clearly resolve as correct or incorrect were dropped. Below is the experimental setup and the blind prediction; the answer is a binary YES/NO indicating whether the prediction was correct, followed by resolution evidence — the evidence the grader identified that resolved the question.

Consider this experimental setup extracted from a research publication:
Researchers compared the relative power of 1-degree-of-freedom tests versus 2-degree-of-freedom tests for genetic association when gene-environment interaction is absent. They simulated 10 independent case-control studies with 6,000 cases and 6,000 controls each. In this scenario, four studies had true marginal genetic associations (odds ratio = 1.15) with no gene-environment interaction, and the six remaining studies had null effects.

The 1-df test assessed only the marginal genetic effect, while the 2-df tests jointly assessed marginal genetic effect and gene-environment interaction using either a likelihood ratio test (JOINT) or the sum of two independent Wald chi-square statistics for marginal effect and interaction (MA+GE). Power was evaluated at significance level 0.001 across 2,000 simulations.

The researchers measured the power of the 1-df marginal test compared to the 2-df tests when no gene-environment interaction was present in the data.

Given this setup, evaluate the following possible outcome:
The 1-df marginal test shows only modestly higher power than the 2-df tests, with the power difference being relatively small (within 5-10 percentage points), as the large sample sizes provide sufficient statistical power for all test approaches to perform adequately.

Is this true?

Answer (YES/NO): YES